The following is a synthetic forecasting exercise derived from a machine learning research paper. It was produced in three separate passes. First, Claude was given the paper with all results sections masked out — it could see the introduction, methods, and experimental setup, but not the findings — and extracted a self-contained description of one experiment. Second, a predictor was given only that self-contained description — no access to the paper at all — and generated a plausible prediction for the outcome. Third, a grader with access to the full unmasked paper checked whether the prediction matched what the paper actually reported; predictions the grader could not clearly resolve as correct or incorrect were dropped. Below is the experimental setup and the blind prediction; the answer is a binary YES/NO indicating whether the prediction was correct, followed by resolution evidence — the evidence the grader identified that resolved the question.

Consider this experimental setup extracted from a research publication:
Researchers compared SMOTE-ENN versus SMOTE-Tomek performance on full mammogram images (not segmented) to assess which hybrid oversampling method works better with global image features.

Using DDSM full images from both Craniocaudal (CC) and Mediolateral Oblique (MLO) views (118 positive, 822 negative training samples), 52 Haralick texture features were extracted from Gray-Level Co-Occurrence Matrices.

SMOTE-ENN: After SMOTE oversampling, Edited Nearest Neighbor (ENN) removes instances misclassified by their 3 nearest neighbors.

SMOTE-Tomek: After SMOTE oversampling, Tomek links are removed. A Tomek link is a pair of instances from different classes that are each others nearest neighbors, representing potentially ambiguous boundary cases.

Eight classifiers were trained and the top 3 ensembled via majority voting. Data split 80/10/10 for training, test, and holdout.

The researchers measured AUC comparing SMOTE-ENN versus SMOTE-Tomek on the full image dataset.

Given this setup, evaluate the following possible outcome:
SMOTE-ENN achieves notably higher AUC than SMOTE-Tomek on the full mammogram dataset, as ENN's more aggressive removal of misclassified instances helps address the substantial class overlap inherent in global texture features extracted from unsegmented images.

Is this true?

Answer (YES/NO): NO